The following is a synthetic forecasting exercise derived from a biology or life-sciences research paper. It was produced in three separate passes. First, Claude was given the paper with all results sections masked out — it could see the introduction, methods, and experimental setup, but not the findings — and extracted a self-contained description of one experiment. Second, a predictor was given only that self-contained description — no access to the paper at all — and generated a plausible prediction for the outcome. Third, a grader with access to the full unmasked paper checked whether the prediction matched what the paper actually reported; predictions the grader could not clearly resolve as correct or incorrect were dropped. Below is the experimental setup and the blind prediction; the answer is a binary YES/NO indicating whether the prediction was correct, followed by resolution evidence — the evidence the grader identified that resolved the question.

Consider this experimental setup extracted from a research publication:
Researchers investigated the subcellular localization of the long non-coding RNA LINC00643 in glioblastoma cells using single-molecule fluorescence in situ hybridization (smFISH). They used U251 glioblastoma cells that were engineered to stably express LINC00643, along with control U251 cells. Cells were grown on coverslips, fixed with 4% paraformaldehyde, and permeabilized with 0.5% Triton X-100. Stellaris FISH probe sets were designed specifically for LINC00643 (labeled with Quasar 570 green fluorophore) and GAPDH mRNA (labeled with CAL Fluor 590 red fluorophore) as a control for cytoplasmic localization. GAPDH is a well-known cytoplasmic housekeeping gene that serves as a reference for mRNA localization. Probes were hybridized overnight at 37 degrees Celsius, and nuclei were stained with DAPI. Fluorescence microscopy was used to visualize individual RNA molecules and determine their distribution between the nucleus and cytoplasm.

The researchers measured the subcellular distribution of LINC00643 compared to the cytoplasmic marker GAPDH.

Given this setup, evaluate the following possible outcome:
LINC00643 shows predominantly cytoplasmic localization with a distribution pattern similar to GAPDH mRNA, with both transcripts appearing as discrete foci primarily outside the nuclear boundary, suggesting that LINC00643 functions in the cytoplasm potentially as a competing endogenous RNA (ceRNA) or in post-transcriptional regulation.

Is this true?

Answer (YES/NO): NO